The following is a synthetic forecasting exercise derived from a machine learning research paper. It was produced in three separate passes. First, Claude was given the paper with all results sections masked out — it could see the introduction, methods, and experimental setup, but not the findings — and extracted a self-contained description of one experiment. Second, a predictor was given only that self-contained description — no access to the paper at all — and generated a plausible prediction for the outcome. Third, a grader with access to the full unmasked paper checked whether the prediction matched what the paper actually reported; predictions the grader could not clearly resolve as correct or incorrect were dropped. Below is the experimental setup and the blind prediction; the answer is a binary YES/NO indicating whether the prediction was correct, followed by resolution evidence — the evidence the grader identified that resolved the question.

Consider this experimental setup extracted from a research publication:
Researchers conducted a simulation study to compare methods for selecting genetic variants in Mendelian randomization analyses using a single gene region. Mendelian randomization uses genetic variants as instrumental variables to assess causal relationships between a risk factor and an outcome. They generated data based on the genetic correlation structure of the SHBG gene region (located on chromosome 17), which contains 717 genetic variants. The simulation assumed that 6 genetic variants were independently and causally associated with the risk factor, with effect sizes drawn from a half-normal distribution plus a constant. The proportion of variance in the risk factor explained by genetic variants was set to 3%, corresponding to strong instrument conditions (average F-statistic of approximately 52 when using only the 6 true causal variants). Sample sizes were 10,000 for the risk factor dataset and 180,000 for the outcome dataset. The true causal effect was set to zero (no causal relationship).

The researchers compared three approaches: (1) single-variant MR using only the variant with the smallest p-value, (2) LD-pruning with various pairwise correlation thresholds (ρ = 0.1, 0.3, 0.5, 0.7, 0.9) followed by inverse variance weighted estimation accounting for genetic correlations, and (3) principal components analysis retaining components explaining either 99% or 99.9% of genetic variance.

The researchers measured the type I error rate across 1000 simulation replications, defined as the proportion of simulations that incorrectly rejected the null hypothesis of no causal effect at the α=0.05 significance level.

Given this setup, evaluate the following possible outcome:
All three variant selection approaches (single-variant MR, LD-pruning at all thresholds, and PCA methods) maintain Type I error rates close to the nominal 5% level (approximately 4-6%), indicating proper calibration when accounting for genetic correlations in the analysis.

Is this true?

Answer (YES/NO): YES